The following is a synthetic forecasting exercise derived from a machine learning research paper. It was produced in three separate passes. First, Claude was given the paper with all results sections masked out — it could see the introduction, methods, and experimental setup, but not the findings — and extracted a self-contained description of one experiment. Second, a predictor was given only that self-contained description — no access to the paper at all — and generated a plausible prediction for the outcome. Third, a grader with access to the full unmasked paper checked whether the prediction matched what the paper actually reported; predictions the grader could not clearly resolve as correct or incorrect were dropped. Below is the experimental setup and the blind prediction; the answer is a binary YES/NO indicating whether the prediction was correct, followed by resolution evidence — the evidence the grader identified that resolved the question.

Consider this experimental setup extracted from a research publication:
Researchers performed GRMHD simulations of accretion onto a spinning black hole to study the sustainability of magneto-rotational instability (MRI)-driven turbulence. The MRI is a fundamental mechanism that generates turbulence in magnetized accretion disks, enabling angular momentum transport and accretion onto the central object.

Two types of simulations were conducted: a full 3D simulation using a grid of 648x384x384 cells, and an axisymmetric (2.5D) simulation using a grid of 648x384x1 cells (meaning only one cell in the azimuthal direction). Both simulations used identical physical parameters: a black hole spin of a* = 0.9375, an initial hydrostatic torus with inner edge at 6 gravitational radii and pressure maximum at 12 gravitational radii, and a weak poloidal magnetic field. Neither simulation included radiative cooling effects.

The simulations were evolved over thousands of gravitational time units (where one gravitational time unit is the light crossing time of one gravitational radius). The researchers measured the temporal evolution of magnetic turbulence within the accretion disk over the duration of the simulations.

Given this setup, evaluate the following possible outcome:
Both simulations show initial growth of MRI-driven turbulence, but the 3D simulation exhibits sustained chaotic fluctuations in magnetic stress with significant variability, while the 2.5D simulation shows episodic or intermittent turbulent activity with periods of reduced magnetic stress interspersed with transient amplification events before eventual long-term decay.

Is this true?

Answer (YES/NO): NO